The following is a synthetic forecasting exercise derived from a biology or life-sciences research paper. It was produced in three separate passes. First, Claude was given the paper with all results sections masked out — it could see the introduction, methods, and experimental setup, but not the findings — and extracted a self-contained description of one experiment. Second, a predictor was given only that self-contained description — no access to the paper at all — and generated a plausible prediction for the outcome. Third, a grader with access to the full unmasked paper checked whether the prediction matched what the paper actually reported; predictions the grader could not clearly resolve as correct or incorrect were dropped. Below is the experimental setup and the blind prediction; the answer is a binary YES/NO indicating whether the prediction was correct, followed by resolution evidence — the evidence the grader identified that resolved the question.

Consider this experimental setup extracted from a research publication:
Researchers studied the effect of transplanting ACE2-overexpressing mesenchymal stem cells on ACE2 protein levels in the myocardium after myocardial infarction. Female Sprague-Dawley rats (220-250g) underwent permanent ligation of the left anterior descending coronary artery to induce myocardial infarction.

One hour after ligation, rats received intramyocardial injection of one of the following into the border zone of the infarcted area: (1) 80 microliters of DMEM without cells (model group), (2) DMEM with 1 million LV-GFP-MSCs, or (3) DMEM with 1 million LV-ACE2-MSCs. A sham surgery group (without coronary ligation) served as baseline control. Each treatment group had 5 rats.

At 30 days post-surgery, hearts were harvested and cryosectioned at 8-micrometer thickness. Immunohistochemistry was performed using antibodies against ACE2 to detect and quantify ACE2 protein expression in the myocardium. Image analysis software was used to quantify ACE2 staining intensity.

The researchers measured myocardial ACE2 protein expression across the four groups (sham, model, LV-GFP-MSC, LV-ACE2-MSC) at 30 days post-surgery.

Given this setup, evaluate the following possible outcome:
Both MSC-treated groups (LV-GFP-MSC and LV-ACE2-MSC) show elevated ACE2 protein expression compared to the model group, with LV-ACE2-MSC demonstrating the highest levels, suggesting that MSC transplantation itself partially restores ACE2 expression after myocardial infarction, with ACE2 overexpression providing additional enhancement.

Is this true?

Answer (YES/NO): NO